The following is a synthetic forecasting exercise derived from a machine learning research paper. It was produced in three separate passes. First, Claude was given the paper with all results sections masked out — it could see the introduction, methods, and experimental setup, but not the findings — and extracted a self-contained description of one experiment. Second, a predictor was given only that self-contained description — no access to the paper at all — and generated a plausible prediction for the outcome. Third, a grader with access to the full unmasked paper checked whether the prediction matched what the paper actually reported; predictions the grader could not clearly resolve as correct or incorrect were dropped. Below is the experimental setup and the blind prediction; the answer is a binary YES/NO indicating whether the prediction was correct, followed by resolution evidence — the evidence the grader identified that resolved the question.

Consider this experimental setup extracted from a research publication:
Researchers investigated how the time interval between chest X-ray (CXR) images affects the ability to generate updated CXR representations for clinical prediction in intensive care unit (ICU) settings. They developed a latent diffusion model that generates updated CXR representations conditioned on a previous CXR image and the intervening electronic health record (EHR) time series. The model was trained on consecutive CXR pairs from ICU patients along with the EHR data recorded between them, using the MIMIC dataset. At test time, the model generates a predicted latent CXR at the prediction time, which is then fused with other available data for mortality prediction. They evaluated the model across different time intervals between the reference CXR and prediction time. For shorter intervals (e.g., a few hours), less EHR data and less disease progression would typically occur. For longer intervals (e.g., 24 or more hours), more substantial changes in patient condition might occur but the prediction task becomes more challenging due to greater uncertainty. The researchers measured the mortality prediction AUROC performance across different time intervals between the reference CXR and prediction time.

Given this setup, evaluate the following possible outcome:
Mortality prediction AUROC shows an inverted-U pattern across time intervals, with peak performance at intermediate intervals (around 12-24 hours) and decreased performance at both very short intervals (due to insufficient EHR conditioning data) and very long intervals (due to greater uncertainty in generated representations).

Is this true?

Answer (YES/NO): NO